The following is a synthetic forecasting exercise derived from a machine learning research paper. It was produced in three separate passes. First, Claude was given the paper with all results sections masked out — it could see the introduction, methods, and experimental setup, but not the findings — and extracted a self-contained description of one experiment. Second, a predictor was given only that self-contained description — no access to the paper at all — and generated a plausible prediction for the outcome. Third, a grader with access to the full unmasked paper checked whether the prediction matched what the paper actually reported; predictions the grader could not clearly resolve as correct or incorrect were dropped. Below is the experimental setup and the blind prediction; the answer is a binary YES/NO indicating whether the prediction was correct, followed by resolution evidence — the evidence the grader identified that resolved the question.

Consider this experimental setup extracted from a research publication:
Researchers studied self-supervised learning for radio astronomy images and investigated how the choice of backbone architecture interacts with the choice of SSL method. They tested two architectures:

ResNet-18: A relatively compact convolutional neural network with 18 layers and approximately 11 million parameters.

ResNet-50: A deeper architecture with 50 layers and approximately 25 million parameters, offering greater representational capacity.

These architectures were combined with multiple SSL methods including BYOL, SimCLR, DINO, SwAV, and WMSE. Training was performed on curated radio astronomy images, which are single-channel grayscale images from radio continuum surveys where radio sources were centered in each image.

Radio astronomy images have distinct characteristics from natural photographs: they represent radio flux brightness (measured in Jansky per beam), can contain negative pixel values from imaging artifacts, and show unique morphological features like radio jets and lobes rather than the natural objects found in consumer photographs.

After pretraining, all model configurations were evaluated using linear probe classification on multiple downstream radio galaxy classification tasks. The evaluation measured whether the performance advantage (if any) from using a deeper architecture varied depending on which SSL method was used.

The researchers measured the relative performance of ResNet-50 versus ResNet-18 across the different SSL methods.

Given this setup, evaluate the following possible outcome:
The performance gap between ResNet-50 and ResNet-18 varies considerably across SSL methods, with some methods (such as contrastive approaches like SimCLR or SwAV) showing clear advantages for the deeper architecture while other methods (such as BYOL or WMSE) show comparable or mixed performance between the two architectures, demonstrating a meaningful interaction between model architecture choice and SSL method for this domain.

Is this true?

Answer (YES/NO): NO